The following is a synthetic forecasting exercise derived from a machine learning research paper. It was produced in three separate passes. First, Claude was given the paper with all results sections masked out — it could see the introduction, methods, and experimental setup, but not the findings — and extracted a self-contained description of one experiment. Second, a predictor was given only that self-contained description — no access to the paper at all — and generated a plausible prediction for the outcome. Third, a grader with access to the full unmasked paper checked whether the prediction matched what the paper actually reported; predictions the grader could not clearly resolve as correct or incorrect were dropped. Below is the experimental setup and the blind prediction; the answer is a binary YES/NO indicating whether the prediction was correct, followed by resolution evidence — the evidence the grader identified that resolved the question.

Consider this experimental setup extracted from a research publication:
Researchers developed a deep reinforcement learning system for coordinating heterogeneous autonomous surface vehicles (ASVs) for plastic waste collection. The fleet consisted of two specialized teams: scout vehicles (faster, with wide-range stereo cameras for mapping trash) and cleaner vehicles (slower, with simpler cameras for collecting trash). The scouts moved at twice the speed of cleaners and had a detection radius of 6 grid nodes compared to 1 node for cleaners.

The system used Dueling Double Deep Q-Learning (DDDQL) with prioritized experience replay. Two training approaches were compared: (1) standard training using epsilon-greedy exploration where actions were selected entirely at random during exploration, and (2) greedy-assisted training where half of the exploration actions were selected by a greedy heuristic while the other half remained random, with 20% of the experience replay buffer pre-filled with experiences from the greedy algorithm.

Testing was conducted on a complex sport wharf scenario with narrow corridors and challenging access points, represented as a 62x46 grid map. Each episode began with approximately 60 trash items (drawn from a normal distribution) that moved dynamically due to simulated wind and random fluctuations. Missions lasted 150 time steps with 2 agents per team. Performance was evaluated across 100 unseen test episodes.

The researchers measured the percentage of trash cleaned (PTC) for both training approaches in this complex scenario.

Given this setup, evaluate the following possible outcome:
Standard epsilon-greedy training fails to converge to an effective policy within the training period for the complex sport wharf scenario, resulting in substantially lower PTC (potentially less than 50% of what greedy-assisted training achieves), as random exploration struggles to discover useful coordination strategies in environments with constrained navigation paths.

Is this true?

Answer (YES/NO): NO